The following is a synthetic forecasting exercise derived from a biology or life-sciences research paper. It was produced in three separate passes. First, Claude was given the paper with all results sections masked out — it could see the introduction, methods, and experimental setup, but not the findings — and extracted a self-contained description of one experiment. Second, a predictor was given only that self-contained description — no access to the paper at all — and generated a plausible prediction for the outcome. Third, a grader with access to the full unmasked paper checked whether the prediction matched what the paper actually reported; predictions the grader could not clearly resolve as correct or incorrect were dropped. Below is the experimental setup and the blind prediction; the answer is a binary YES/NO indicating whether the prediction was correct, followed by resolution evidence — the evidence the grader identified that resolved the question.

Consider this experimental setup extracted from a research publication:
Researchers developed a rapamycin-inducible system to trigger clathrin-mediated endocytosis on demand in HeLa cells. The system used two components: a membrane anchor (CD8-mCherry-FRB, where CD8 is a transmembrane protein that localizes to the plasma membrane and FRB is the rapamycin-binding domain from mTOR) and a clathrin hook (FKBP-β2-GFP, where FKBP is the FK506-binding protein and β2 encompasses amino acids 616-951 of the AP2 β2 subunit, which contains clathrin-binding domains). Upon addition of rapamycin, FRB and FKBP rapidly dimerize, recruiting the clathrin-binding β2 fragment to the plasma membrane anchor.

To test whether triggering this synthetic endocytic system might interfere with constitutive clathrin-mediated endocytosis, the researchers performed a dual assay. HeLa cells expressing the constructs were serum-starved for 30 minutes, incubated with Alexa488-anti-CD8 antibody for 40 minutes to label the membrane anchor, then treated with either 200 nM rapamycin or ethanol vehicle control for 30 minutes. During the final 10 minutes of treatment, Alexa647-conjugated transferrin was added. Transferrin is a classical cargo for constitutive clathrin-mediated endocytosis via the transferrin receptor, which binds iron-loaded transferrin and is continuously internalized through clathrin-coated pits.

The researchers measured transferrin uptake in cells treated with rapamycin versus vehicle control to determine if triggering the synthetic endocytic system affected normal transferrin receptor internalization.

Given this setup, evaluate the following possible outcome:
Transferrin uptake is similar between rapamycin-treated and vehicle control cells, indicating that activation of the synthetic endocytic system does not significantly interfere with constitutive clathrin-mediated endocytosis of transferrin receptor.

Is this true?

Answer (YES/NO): YES